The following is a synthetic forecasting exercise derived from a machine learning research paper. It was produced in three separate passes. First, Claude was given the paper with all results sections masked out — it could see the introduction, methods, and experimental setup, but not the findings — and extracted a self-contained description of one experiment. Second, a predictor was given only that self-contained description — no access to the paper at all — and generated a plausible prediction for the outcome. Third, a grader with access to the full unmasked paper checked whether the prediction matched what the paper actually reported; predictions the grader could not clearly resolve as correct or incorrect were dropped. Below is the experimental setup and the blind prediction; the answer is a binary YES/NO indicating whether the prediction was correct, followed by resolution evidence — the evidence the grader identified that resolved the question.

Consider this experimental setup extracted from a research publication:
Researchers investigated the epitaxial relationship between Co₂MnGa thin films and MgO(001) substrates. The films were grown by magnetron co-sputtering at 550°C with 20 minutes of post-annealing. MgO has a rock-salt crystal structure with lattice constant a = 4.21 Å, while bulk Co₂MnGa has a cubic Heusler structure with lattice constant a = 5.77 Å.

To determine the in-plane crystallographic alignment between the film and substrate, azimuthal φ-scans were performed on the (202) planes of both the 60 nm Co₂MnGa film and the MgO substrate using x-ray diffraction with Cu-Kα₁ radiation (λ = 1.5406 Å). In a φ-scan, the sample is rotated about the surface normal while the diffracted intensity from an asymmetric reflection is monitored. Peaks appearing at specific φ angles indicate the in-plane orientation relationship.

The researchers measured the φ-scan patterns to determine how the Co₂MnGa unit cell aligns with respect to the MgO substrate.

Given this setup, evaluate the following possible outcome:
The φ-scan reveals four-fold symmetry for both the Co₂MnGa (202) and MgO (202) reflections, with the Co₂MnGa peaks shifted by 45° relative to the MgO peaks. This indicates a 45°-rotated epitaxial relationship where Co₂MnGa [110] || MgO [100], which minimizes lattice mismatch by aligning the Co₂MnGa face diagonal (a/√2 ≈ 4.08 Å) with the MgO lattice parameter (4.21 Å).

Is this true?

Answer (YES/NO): YES